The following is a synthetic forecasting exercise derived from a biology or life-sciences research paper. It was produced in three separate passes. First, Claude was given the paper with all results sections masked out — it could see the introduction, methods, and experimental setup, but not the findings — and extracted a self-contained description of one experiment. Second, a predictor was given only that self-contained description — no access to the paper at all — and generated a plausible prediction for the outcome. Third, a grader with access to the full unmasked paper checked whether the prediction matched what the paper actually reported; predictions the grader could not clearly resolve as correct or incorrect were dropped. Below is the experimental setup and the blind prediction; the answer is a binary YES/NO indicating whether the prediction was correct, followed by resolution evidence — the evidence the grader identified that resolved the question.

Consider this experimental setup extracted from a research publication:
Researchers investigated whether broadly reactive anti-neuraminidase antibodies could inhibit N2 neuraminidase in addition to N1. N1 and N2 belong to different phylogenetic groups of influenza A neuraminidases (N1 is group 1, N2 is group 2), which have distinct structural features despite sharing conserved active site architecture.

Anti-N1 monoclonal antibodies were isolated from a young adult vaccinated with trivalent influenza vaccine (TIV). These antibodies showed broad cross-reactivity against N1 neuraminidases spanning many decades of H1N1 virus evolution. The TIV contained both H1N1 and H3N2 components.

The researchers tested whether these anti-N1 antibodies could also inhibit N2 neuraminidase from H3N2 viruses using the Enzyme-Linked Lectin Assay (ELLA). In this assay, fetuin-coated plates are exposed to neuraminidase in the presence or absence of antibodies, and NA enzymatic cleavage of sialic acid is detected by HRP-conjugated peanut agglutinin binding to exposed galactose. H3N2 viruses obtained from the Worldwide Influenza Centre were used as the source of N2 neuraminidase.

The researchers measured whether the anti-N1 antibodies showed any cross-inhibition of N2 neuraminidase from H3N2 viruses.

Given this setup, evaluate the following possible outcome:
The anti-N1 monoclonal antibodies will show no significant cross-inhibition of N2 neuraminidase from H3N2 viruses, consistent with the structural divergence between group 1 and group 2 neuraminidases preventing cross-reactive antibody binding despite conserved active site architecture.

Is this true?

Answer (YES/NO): YES